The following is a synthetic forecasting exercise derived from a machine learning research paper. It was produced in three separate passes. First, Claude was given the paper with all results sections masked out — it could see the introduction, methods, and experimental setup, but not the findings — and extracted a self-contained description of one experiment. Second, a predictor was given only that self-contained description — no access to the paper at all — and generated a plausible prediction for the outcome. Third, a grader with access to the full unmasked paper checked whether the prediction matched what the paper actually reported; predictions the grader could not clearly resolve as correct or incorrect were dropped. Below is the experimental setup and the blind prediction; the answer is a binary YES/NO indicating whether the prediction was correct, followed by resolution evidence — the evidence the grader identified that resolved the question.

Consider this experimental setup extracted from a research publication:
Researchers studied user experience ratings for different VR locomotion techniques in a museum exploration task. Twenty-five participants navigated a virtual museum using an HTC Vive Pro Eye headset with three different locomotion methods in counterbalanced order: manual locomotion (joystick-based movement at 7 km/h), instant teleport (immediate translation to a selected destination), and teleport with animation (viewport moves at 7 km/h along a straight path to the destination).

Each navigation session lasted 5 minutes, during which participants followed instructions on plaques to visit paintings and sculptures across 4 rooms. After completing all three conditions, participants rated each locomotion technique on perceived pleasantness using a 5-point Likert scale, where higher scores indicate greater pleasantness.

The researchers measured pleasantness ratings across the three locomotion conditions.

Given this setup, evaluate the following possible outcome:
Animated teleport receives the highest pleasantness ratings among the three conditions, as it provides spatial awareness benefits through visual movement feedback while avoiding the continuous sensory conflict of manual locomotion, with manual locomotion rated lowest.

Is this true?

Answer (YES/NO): NO